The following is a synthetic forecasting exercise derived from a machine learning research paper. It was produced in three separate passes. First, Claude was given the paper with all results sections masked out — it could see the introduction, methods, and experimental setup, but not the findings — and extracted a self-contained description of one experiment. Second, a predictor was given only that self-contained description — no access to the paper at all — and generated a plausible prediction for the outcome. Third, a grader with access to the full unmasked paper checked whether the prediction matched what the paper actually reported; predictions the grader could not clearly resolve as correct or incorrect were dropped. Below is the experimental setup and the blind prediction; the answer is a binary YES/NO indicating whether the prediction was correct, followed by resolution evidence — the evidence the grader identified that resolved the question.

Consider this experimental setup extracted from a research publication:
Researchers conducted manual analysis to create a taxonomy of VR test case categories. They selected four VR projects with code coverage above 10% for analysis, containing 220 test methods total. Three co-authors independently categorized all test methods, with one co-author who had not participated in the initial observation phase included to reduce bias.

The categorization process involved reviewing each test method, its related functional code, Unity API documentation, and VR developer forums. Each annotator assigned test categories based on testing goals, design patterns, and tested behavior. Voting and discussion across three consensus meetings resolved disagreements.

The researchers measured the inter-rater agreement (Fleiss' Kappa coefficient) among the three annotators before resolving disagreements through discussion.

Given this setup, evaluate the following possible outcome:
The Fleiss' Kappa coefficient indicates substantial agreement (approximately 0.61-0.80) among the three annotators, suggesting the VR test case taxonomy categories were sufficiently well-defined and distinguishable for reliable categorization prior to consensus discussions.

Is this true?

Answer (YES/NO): NO